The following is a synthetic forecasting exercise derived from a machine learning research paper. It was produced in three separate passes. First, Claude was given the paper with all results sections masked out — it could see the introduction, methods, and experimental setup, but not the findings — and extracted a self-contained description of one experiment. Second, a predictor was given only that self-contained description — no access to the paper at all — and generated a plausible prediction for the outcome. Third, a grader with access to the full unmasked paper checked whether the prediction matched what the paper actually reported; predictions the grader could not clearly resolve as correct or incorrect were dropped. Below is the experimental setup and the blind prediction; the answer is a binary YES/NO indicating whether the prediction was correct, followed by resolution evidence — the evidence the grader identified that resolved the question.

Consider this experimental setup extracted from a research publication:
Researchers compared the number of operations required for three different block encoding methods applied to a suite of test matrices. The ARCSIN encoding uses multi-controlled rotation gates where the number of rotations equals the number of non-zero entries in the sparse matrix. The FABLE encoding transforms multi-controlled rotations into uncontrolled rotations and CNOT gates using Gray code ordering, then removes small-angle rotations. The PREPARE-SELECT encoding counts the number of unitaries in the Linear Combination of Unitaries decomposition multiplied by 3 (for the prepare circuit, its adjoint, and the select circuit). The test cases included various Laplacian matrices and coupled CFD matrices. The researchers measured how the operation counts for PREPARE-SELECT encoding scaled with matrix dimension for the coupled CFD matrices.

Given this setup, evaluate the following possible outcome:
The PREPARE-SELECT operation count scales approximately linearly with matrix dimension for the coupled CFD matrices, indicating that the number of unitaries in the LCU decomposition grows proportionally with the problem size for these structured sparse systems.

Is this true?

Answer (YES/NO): NO